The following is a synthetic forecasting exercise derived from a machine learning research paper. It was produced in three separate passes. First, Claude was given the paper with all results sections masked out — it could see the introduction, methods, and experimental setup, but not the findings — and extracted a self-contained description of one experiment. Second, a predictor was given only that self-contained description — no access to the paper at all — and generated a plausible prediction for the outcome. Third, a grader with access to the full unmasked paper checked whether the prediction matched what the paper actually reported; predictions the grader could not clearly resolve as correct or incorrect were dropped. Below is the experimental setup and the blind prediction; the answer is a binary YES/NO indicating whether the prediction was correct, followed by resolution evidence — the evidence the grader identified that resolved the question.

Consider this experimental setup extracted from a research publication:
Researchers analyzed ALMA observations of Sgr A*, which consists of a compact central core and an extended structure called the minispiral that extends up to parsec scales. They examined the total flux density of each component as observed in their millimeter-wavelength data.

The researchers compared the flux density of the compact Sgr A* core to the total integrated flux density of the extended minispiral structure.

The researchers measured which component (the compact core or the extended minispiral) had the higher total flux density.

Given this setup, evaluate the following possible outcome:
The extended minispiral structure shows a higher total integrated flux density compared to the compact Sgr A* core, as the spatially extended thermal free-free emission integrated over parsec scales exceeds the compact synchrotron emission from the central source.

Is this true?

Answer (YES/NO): NO